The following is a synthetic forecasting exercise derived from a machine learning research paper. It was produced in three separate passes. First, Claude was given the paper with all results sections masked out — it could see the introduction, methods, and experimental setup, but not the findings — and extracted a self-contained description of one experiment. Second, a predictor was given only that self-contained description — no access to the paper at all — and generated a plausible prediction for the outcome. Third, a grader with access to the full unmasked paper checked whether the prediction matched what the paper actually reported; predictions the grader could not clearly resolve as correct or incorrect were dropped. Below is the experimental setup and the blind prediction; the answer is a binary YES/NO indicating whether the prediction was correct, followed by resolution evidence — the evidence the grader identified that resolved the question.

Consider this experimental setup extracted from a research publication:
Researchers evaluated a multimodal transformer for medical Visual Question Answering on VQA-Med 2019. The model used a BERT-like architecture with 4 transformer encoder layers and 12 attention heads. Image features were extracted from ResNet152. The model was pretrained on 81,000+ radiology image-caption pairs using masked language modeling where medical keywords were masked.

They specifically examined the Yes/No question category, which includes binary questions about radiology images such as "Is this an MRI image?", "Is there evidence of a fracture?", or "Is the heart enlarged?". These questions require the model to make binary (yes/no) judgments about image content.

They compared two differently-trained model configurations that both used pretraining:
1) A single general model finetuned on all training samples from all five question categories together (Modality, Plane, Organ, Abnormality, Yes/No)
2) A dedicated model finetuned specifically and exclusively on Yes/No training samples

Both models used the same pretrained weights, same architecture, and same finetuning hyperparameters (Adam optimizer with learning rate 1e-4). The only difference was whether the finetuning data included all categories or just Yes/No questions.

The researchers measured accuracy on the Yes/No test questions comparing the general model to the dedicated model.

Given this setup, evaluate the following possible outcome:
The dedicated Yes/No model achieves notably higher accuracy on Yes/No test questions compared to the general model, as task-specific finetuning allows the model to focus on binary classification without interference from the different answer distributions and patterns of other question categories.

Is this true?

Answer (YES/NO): NO